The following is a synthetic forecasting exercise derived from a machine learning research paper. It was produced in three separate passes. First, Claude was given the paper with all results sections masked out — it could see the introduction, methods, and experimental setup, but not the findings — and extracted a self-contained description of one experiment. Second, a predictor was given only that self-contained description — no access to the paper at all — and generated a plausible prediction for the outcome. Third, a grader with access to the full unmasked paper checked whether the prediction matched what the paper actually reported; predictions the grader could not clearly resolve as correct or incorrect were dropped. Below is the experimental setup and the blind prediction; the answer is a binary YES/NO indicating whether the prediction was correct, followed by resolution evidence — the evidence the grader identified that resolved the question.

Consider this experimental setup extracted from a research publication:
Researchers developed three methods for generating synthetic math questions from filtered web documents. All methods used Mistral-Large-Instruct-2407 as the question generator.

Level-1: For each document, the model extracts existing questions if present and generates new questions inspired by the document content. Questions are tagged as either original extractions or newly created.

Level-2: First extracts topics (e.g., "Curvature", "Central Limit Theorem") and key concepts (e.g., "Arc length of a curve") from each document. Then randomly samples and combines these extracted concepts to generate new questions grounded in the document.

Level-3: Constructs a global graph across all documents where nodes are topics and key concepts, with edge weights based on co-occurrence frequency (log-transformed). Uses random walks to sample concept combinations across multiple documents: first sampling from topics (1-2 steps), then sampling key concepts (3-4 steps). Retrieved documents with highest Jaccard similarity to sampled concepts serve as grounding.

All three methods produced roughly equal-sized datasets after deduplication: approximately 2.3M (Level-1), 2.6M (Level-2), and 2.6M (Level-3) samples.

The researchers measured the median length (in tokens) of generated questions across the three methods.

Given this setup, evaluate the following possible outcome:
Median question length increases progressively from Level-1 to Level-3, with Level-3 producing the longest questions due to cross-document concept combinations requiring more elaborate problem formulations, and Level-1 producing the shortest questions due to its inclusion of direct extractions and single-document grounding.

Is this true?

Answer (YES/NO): YES